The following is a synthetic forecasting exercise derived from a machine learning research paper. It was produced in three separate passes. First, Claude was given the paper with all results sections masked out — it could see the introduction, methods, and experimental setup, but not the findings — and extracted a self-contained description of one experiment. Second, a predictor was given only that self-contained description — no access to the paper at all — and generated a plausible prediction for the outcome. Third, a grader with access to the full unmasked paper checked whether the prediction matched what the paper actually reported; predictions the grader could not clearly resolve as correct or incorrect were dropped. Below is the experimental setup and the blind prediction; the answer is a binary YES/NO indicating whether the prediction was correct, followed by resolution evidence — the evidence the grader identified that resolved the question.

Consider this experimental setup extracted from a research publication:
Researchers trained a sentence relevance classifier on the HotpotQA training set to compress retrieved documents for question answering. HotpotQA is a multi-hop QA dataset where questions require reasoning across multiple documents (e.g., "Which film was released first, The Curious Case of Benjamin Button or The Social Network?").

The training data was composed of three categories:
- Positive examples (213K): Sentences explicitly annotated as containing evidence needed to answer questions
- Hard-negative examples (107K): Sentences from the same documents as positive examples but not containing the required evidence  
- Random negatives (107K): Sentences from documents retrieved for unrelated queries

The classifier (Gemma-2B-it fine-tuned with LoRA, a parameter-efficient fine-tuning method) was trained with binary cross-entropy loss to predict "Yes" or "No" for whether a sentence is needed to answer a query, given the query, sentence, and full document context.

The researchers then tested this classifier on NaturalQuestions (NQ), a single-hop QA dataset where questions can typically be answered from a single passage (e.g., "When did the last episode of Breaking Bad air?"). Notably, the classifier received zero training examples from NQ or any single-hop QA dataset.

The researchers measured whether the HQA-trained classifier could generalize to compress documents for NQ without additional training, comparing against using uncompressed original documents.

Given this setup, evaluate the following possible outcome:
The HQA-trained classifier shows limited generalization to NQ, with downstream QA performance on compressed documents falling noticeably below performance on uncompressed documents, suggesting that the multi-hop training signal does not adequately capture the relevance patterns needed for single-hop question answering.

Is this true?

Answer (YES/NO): NO